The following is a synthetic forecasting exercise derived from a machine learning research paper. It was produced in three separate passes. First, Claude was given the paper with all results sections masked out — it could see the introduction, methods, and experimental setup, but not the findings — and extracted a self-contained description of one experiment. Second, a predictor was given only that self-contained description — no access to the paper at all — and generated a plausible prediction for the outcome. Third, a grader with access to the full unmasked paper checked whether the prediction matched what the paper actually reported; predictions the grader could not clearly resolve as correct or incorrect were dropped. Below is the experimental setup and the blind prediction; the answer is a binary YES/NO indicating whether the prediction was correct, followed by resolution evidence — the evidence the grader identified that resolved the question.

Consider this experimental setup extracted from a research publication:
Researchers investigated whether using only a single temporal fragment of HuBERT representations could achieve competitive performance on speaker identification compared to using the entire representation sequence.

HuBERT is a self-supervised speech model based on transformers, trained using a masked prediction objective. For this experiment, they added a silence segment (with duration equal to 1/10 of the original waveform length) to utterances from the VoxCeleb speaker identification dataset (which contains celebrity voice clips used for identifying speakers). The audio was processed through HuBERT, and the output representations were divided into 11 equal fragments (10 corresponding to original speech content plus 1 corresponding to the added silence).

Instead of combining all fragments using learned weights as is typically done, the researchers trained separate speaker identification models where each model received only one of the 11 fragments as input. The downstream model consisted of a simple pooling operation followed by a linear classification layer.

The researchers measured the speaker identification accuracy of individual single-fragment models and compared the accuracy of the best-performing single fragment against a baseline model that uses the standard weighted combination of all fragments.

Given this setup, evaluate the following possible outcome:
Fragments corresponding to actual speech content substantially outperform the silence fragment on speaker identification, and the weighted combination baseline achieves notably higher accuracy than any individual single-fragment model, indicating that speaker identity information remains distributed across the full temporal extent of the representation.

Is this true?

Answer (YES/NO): NO